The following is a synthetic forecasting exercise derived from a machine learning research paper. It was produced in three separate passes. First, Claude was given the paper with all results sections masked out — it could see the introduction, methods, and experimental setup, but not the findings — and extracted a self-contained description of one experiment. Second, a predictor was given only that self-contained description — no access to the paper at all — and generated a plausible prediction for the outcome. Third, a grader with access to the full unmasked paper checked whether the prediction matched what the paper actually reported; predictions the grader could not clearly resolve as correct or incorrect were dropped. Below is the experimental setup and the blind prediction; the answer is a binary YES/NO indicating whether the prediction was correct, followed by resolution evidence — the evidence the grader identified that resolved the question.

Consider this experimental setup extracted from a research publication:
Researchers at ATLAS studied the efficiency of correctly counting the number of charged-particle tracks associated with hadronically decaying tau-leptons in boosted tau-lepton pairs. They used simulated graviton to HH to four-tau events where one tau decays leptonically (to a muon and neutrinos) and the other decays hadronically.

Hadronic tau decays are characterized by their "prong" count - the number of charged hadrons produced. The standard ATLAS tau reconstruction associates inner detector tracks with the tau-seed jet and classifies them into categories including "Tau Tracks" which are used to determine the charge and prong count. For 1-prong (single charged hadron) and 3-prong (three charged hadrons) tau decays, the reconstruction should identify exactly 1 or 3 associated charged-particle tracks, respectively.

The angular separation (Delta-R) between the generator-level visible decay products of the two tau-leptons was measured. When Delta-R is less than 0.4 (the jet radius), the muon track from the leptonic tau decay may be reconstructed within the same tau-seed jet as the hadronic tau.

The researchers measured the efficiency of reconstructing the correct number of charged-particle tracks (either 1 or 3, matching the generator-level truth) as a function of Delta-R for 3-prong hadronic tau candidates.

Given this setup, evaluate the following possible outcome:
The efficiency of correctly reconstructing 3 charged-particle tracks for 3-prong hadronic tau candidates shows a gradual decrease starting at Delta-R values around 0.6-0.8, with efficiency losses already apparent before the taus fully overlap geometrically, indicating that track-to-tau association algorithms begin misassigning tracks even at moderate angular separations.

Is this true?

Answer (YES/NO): NO